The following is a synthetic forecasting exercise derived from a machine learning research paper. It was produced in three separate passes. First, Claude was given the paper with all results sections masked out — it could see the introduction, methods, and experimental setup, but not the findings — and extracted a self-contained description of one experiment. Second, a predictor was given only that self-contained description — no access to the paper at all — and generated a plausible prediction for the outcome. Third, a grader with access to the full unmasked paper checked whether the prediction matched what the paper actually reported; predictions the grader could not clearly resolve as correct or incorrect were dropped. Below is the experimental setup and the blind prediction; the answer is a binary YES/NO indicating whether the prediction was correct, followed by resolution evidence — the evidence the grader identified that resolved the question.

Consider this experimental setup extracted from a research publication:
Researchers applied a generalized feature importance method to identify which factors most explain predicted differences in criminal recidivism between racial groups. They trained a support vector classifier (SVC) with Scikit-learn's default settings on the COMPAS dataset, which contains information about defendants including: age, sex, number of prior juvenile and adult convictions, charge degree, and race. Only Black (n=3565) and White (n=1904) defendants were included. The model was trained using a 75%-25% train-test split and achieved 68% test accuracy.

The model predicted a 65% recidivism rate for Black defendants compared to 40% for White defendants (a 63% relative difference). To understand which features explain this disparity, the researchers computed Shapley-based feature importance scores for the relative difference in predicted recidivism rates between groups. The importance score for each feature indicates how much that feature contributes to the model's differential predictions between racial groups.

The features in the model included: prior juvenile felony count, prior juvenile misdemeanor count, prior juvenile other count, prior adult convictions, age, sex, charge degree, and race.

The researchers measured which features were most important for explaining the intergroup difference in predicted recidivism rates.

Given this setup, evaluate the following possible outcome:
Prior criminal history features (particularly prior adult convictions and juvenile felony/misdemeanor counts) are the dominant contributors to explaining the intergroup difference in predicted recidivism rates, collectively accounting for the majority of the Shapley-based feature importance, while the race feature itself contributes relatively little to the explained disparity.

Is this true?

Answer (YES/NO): NO